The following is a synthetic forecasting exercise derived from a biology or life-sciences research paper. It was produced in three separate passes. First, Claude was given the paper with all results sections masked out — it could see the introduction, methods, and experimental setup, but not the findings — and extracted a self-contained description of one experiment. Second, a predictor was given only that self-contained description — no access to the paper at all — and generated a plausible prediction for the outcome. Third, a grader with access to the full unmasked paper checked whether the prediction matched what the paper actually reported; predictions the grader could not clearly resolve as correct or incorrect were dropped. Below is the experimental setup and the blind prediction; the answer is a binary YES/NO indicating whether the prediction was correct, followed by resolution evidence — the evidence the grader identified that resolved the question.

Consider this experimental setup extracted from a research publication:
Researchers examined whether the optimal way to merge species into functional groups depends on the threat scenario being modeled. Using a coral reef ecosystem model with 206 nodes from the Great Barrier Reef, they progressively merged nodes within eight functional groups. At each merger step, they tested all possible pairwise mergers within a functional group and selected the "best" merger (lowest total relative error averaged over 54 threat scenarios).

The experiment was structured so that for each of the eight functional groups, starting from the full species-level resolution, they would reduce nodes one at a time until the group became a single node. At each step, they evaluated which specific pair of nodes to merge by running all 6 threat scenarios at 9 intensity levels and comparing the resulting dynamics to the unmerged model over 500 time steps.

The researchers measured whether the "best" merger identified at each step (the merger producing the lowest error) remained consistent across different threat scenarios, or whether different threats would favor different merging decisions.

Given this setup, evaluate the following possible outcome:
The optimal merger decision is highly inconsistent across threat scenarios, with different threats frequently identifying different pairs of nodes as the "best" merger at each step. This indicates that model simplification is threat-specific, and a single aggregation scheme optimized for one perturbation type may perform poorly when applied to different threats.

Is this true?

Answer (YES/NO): NO